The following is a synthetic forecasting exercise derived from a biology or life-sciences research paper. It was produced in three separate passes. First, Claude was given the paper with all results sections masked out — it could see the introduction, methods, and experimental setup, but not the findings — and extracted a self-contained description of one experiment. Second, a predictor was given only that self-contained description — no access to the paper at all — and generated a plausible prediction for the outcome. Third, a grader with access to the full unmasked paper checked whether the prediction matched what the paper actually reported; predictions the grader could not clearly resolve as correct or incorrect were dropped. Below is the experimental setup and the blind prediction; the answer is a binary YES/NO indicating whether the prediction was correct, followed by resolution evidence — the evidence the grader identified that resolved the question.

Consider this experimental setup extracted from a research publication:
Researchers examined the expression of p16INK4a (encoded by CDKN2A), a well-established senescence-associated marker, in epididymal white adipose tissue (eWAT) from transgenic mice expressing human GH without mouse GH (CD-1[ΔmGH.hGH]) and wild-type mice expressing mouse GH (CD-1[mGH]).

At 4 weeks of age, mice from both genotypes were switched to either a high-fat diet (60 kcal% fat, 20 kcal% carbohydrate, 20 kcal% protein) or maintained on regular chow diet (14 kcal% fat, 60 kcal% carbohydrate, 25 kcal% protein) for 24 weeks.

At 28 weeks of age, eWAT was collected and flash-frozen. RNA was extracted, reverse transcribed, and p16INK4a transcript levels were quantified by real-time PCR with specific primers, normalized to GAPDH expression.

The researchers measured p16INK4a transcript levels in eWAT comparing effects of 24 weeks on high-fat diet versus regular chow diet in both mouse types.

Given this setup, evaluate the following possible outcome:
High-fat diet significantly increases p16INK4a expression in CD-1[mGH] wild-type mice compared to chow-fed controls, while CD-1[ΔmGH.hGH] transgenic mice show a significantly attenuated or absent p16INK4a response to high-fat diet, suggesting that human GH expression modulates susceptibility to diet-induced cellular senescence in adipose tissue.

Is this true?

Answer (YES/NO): NO